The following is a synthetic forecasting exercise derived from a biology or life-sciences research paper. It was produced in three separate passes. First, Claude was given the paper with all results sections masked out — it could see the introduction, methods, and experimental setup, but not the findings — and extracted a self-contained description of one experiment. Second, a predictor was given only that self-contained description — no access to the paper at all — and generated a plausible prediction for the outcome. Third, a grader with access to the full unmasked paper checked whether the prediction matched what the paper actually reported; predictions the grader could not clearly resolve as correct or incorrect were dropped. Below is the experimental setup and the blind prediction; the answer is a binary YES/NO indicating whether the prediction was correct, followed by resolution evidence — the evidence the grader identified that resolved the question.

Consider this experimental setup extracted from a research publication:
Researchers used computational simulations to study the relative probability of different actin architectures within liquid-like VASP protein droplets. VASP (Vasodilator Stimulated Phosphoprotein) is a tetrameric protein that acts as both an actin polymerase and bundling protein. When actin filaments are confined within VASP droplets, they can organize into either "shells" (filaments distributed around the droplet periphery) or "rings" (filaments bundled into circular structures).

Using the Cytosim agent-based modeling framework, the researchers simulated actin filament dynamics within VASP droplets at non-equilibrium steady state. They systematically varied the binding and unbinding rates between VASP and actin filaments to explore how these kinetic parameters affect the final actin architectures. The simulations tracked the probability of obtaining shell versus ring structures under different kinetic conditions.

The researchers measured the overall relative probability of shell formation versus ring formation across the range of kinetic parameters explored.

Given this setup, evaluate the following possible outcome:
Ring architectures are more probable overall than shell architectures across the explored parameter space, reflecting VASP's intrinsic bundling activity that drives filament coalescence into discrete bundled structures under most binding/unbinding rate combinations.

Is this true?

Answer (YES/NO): NO